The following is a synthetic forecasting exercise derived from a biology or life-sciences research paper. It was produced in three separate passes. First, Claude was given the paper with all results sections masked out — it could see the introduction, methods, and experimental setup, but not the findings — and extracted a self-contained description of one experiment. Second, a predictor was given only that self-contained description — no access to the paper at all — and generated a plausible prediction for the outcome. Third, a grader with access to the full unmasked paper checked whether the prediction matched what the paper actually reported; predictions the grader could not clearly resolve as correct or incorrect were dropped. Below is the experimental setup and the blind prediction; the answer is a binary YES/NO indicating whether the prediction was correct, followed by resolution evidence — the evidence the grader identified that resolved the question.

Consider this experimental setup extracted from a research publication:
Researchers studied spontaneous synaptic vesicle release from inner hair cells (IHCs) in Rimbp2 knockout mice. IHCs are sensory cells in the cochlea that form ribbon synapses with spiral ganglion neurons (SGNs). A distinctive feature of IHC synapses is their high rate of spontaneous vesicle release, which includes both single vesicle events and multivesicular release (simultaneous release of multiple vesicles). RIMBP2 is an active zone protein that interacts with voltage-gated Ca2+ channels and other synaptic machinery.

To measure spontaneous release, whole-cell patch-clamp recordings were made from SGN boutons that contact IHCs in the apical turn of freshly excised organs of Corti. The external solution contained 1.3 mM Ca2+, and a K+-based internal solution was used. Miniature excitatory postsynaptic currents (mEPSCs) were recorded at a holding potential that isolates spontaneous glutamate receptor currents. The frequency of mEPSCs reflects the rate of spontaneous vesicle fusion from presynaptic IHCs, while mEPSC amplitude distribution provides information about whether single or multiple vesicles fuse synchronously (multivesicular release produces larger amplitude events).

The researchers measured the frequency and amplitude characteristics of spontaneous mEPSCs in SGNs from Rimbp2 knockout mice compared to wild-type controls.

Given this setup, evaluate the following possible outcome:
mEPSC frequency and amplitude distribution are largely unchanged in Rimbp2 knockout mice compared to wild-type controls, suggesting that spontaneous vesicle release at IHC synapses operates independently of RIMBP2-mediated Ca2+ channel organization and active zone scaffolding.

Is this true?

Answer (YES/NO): NO